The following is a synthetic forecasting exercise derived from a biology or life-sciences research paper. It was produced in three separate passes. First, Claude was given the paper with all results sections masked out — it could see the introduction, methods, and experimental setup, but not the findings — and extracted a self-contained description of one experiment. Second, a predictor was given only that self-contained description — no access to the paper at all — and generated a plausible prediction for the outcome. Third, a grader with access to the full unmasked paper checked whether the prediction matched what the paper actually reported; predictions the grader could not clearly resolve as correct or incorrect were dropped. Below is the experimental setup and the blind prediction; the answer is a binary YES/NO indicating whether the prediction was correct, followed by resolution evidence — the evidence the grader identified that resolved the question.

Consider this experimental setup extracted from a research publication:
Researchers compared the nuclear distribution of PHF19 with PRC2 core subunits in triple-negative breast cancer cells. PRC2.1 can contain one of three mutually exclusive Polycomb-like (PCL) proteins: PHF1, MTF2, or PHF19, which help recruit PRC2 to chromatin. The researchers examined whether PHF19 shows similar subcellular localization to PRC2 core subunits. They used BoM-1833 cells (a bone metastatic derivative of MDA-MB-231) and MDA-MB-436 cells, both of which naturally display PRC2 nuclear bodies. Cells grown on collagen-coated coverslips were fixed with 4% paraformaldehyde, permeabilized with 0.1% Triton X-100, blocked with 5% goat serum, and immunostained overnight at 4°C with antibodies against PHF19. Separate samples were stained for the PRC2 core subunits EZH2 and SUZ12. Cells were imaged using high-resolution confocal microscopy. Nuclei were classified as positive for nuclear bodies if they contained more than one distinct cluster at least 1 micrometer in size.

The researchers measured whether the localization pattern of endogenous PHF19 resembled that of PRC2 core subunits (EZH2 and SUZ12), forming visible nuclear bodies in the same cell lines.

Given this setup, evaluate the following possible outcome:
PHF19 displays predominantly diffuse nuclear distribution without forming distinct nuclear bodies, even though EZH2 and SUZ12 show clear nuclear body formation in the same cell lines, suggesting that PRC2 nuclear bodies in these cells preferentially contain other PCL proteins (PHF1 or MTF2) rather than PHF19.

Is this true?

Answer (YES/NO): NO